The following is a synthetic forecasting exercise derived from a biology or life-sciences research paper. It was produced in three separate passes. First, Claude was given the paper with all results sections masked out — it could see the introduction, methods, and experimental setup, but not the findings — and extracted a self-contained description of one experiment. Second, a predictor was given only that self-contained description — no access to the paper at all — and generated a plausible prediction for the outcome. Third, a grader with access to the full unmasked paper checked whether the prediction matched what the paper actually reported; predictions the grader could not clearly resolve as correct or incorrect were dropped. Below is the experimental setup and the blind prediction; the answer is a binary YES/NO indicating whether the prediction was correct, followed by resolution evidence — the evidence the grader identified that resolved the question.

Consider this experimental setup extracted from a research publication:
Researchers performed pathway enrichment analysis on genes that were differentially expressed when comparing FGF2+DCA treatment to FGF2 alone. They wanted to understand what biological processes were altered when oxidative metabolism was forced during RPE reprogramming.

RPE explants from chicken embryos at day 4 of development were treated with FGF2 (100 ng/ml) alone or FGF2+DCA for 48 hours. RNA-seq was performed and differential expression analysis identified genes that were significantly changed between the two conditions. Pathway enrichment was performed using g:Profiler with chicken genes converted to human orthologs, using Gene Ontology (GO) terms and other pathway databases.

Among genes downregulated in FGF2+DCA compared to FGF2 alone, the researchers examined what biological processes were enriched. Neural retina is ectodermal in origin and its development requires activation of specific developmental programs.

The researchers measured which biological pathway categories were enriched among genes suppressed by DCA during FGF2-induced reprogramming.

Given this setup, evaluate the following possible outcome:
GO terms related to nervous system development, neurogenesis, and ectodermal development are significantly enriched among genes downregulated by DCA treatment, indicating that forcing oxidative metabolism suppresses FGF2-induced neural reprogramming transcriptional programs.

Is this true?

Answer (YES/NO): YES